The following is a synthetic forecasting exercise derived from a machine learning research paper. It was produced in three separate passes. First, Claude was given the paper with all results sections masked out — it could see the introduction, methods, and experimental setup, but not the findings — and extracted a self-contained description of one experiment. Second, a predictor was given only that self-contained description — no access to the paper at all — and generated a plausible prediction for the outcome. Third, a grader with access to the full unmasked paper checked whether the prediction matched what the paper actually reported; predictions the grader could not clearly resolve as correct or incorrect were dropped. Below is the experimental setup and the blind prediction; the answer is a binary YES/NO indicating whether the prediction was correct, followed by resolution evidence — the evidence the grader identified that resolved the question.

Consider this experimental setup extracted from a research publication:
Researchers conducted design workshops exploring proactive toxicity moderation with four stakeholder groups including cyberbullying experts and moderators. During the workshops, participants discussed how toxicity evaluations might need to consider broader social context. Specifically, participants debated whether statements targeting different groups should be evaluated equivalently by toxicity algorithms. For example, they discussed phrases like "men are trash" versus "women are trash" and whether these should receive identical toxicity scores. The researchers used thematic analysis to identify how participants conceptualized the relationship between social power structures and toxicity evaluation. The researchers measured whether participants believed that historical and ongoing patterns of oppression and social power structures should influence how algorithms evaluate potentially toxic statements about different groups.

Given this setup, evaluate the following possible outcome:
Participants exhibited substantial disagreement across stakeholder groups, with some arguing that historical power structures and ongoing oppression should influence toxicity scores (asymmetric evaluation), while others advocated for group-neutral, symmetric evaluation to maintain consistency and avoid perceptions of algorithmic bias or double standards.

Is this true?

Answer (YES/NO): NO